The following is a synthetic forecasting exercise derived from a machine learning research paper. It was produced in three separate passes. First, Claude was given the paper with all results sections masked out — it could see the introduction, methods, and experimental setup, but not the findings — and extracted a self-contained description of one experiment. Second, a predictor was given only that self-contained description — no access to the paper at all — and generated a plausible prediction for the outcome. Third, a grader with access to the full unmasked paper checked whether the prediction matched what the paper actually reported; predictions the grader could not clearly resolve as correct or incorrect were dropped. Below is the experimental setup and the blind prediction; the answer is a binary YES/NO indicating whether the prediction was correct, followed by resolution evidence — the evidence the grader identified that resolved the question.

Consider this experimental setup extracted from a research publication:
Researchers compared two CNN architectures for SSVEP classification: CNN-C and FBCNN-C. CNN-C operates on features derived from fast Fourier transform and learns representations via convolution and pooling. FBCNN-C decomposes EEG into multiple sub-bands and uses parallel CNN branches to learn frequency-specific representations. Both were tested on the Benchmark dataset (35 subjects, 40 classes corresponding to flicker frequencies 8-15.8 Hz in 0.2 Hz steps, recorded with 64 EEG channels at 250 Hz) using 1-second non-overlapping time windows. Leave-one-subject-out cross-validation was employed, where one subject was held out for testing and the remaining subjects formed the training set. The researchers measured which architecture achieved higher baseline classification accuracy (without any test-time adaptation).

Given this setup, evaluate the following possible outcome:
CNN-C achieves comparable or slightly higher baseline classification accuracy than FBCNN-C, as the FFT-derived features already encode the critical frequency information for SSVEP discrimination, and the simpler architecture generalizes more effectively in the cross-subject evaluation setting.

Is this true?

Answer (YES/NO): NO